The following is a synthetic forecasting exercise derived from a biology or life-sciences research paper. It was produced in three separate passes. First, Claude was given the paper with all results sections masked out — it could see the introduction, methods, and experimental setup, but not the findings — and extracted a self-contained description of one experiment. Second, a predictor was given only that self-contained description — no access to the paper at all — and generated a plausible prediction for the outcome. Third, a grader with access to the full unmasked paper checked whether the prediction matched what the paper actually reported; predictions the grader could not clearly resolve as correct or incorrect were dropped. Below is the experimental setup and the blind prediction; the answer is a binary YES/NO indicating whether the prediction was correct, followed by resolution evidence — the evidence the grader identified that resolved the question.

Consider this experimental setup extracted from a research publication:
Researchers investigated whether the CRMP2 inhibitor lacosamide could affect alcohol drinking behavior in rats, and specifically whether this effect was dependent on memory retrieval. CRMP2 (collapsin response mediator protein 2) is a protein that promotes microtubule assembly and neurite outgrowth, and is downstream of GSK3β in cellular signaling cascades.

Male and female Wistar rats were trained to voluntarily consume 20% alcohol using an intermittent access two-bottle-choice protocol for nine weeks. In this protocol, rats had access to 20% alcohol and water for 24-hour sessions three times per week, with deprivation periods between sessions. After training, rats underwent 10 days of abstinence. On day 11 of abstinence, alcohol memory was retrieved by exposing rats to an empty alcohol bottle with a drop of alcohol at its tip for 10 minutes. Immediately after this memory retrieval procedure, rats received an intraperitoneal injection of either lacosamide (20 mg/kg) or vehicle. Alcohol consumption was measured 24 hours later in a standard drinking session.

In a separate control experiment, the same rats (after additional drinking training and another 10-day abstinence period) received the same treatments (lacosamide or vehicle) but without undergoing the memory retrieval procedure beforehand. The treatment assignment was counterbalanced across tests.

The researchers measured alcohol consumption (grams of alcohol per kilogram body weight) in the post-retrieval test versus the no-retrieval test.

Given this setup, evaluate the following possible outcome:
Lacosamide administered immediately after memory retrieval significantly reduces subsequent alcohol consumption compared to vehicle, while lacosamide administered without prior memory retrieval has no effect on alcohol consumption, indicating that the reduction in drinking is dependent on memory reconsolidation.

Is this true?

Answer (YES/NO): YES